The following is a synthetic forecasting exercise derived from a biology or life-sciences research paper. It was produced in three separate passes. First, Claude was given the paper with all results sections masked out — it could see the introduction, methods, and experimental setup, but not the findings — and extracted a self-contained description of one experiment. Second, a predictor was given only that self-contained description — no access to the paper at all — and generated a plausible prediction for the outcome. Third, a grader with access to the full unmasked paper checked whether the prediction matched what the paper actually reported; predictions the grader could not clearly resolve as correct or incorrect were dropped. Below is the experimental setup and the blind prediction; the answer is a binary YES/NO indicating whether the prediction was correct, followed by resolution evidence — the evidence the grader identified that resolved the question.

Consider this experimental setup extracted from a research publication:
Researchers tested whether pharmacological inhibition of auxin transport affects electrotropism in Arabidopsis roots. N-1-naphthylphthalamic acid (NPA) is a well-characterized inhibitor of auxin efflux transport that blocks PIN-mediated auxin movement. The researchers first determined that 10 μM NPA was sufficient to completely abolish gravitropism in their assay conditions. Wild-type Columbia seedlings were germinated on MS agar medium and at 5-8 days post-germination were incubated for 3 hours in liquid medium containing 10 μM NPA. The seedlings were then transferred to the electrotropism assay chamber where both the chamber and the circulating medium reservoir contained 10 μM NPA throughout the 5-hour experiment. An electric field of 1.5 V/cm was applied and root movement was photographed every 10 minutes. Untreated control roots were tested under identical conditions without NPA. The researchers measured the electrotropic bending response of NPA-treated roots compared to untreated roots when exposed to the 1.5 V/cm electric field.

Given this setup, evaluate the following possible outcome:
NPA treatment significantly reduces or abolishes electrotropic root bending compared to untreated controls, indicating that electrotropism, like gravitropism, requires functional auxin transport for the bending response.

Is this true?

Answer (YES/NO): NO